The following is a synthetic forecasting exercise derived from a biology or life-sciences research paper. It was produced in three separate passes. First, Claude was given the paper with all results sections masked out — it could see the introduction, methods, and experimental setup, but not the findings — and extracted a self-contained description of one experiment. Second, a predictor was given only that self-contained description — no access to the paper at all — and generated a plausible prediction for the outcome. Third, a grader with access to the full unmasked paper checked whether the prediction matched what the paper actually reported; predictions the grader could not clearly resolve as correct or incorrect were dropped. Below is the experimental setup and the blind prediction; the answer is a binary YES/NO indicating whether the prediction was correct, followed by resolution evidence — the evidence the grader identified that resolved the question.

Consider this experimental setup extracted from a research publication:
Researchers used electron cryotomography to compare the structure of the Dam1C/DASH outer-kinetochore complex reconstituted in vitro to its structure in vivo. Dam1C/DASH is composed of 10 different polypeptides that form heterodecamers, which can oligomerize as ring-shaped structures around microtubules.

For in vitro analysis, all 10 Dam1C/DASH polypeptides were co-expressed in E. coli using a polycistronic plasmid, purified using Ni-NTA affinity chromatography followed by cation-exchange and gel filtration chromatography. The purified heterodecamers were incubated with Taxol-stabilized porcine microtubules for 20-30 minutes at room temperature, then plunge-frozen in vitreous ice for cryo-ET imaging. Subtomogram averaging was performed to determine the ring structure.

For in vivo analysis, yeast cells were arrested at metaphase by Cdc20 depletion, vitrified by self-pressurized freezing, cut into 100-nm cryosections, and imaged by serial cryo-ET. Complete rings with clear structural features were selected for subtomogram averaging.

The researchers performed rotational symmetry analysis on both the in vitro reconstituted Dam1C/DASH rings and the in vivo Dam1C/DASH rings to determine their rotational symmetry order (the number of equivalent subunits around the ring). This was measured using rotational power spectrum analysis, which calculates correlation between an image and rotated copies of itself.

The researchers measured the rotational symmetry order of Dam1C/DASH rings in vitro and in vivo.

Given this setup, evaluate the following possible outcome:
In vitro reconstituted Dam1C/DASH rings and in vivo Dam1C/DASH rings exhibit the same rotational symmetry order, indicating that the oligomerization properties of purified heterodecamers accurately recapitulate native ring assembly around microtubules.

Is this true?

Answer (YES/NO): YES